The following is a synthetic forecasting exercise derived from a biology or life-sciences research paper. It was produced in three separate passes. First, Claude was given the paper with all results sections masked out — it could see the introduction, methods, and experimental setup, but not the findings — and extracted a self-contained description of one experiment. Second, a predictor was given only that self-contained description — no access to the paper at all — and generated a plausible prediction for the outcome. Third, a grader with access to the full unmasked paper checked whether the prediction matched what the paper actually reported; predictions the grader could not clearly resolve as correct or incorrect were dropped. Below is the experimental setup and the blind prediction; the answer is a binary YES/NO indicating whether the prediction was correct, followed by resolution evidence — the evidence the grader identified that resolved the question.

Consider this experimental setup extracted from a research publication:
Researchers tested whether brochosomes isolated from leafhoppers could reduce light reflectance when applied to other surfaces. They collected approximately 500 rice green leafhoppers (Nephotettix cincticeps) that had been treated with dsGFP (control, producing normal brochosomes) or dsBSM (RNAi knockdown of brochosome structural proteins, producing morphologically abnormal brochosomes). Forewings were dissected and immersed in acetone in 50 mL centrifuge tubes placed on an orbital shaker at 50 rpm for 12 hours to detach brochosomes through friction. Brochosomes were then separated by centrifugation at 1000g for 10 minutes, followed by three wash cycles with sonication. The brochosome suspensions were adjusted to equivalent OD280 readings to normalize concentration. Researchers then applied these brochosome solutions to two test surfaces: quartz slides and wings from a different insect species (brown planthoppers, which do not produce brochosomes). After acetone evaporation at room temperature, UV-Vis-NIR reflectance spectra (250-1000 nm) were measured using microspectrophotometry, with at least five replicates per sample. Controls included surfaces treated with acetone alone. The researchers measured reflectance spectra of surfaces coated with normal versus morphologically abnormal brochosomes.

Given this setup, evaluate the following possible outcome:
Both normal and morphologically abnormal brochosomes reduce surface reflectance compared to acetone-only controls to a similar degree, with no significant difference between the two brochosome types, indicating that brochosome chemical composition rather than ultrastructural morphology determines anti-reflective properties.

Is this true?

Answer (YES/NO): NO